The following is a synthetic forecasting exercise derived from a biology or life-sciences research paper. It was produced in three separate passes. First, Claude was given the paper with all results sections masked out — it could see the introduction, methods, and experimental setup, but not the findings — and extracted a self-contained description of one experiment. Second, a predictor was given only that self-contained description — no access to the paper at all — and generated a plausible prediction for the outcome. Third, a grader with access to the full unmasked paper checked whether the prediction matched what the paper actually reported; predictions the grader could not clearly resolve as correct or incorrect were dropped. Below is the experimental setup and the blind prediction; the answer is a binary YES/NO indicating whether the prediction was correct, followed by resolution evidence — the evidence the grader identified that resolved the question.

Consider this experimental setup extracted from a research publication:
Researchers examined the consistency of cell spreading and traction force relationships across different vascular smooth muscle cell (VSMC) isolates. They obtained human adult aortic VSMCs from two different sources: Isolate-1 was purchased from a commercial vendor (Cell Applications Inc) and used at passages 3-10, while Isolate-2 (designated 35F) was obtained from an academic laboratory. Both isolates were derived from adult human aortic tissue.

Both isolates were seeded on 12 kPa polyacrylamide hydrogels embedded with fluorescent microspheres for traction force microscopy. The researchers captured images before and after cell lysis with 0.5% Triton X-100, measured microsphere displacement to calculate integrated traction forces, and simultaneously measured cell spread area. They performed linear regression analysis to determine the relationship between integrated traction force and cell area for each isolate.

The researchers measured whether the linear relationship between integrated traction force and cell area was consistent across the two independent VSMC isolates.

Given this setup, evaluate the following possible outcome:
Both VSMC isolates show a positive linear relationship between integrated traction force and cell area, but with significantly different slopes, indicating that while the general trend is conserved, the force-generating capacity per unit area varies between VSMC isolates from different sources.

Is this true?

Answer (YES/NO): NO